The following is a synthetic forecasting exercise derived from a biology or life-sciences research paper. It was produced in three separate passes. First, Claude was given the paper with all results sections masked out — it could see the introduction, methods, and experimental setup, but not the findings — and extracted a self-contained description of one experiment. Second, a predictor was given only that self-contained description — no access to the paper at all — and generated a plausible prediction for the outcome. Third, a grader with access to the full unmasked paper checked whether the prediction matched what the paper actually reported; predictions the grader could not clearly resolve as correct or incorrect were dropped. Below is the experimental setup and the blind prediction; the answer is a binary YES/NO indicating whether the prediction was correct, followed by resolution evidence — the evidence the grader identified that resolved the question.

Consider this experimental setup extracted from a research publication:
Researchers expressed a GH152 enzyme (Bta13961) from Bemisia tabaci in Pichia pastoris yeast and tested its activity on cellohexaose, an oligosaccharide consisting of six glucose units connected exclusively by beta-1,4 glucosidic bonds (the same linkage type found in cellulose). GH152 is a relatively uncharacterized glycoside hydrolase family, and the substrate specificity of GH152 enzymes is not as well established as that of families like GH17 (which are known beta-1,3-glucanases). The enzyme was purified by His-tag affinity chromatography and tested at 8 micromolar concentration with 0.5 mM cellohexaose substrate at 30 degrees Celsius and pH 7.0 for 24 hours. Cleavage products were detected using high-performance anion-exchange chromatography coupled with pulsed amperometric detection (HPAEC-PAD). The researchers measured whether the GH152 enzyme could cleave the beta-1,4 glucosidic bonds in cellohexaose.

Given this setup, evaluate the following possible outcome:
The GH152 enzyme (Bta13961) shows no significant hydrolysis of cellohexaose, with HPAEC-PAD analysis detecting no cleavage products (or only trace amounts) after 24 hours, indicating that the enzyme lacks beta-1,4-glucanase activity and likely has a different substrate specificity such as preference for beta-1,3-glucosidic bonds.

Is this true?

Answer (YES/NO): NO